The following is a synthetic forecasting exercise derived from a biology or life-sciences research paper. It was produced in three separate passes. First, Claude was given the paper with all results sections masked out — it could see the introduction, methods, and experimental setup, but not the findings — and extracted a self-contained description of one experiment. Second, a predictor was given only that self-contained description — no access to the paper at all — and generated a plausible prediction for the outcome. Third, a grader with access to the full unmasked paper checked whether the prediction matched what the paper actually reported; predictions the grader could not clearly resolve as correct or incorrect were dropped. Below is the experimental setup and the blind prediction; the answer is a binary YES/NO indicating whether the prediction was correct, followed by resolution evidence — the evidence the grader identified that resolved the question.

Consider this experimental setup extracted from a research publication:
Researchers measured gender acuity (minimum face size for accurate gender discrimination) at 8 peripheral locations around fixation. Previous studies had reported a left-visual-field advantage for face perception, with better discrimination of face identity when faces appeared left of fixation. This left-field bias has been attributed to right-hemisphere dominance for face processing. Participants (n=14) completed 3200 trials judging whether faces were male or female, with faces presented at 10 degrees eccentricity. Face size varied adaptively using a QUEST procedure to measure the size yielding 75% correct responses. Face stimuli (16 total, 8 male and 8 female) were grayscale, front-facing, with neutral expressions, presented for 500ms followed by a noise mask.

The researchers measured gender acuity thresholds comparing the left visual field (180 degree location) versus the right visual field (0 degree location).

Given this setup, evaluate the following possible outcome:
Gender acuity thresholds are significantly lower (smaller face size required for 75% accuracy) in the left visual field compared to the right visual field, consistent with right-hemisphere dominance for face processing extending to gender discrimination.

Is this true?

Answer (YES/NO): NO